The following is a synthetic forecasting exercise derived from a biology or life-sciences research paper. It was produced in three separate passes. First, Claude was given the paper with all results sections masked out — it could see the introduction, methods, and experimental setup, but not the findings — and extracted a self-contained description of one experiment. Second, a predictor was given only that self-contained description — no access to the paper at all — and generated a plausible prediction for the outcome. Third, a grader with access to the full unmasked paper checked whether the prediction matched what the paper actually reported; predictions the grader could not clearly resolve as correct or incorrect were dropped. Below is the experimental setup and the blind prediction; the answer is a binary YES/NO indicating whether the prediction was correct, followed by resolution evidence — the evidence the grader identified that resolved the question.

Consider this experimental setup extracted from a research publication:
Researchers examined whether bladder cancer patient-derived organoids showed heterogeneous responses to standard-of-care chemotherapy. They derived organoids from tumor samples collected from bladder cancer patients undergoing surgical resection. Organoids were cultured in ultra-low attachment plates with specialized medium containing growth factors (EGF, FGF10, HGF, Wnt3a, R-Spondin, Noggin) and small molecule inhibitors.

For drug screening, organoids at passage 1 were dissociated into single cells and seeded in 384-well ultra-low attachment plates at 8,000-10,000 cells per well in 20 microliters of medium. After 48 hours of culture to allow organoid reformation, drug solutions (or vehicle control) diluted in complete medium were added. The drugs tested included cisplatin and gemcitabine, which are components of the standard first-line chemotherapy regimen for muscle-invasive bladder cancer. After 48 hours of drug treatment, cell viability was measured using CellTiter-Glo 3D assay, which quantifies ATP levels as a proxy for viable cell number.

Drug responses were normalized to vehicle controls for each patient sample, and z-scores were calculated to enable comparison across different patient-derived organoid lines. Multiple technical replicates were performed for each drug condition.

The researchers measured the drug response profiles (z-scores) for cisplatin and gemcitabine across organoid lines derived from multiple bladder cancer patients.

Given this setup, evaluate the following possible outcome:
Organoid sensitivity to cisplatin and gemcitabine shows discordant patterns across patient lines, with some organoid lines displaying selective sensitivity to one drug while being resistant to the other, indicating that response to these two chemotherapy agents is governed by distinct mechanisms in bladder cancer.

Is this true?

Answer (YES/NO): NO